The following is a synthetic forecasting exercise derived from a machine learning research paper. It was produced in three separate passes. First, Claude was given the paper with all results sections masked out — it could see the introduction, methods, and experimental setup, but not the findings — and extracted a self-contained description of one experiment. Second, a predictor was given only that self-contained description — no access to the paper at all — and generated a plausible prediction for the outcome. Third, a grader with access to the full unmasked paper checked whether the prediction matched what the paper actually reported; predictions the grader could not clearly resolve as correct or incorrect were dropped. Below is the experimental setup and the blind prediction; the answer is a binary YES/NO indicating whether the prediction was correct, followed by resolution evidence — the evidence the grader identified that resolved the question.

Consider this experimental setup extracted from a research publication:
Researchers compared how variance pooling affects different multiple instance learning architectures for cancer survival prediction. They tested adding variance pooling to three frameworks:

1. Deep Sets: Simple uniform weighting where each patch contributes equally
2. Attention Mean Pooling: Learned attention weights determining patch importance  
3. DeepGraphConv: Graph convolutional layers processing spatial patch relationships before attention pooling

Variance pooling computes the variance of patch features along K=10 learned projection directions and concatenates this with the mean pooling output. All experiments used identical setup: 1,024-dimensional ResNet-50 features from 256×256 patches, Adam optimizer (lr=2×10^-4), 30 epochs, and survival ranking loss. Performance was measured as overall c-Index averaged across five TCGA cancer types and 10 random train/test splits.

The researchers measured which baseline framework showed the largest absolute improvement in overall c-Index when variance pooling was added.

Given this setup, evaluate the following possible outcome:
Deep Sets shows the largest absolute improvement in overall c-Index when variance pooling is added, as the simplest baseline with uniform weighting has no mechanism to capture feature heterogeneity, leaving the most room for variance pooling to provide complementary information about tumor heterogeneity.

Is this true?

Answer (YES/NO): YES